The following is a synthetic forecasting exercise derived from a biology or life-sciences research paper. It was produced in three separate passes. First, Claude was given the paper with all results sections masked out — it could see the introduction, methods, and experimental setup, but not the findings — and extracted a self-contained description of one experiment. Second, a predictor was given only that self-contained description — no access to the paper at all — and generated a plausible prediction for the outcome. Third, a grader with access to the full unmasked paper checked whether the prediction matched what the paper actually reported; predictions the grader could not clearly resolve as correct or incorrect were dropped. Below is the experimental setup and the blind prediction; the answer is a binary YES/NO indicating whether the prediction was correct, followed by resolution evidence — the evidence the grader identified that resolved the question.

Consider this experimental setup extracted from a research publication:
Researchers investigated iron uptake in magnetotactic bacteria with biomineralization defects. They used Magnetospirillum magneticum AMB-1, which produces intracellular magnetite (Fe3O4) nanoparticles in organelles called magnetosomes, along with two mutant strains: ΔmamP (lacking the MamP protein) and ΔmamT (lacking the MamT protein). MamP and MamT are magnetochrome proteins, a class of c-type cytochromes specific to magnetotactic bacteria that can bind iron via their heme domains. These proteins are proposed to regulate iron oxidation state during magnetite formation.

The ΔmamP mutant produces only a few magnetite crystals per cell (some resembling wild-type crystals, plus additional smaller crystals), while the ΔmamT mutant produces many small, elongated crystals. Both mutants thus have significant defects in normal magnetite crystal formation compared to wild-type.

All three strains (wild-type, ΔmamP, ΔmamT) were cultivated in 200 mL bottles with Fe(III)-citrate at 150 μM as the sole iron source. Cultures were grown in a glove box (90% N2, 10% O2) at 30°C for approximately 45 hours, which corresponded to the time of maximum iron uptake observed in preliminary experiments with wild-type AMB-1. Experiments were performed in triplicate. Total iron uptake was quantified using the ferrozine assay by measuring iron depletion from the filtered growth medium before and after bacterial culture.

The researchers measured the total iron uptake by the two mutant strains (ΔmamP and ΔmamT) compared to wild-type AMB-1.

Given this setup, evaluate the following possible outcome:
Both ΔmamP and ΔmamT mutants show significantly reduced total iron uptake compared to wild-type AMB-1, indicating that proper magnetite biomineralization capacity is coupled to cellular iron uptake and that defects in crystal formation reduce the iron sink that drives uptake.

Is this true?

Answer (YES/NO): NO